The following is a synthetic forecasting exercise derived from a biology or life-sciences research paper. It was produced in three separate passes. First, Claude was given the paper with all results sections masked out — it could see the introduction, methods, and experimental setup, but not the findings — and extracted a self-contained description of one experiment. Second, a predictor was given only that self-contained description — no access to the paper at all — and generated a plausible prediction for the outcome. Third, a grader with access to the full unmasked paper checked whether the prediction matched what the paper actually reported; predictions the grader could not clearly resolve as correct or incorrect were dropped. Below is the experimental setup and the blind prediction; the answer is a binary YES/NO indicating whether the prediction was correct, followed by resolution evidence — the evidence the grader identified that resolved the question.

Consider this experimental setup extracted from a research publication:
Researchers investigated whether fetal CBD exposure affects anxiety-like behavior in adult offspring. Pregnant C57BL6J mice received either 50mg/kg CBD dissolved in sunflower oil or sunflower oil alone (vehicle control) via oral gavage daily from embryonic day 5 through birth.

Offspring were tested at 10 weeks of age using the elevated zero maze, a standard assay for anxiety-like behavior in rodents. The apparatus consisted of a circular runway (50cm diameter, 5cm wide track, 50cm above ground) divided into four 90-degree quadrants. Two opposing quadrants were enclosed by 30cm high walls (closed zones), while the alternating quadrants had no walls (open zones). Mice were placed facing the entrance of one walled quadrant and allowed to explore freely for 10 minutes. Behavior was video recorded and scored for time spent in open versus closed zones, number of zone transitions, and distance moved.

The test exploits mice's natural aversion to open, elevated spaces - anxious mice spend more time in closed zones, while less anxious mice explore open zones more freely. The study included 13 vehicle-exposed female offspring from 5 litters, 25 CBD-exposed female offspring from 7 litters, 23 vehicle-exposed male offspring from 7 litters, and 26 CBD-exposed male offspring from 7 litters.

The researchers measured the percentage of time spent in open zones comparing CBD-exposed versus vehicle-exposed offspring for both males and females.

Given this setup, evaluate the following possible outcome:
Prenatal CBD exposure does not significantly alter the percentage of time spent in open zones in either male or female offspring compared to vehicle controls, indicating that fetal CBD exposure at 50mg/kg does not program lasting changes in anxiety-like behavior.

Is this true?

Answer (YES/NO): YES